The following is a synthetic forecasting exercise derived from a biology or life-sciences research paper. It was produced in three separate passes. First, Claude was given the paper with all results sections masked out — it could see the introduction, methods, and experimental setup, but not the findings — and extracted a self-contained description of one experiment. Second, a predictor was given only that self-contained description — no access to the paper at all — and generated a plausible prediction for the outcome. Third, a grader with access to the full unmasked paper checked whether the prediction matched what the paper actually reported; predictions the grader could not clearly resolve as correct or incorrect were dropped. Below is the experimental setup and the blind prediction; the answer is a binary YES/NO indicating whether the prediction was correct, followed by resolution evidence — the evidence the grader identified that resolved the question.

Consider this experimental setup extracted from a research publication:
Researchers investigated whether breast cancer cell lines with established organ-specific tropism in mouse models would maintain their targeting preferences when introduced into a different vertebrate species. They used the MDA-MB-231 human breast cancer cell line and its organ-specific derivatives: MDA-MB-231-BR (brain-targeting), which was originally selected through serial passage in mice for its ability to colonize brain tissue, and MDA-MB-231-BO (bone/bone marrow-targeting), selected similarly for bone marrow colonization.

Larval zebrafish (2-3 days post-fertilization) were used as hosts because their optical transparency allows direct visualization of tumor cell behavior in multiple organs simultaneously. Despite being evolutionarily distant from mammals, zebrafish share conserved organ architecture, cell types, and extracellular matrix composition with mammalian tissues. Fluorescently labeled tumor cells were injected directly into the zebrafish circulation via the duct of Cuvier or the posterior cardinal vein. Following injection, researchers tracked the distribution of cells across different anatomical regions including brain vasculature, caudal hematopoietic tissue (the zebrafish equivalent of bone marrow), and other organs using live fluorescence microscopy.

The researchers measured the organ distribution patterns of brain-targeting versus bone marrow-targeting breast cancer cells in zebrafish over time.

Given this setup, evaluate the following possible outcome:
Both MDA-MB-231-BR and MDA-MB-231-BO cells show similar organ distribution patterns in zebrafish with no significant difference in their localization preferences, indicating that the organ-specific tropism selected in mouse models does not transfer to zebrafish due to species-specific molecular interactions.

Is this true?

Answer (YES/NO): NO